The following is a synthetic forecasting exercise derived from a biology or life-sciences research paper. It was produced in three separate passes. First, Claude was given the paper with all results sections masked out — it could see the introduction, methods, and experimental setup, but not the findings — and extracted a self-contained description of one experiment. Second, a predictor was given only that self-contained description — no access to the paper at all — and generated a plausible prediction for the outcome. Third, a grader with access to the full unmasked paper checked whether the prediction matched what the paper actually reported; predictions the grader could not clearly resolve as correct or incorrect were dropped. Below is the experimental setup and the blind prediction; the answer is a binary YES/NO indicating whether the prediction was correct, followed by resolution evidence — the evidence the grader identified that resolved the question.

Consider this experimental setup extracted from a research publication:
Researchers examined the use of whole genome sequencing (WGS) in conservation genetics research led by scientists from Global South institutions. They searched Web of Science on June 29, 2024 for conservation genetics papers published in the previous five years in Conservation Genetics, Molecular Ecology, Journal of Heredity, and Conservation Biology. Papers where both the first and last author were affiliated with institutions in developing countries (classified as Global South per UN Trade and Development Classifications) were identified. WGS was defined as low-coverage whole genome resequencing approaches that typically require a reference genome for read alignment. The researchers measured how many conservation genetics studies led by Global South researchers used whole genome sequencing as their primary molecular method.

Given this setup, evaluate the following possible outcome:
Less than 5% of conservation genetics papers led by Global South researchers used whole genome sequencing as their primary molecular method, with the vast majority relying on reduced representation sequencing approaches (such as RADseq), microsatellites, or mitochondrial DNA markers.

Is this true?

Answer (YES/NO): YES